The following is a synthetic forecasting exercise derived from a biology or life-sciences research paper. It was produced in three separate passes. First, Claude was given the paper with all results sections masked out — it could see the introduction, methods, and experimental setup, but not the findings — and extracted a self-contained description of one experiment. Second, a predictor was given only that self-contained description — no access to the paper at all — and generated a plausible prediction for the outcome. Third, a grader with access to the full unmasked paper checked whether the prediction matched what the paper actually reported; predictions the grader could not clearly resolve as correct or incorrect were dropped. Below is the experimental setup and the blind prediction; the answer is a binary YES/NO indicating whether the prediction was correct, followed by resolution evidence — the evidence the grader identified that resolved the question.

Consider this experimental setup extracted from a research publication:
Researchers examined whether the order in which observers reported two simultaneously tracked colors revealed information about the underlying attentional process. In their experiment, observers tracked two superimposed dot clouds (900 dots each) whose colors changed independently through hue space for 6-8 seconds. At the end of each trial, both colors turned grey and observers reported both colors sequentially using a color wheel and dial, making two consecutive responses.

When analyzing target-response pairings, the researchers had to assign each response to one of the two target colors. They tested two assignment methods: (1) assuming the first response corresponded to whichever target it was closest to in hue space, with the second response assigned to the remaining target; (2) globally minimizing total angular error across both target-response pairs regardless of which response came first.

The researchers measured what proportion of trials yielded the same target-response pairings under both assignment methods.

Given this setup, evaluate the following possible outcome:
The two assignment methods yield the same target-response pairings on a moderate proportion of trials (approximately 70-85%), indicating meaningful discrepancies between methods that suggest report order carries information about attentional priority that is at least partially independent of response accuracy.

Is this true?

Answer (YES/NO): NO